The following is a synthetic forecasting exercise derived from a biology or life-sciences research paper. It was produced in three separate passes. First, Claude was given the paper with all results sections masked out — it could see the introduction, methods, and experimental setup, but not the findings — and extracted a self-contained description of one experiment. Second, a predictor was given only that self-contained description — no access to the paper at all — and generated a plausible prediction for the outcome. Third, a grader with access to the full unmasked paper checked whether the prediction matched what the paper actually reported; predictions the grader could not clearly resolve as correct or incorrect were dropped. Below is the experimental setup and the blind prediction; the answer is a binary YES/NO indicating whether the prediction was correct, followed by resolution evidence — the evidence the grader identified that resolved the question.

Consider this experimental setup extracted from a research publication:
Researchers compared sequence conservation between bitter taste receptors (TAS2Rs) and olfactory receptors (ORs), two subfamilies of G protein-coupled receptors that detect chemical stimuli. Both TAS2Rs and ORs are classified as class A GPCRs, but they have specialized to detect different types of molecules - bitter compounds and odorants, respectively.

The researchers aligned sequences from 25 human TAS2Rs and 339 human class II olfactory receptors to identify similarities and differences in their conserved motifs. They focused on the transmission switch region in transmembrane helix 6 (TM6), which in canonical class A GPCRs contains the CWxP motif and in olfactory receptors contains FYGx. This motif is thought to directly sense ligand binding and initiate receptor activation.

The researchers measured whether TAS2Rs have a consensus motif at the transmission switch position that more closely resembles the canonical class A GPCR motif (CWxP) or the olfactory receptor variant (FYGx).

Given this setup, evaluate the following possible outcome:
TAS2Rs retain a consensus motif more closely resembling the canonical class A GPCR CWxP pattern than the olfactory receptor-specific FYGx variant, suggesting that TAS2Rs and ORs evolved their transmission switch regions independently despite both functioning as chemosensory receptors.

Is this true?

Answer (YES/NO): NO